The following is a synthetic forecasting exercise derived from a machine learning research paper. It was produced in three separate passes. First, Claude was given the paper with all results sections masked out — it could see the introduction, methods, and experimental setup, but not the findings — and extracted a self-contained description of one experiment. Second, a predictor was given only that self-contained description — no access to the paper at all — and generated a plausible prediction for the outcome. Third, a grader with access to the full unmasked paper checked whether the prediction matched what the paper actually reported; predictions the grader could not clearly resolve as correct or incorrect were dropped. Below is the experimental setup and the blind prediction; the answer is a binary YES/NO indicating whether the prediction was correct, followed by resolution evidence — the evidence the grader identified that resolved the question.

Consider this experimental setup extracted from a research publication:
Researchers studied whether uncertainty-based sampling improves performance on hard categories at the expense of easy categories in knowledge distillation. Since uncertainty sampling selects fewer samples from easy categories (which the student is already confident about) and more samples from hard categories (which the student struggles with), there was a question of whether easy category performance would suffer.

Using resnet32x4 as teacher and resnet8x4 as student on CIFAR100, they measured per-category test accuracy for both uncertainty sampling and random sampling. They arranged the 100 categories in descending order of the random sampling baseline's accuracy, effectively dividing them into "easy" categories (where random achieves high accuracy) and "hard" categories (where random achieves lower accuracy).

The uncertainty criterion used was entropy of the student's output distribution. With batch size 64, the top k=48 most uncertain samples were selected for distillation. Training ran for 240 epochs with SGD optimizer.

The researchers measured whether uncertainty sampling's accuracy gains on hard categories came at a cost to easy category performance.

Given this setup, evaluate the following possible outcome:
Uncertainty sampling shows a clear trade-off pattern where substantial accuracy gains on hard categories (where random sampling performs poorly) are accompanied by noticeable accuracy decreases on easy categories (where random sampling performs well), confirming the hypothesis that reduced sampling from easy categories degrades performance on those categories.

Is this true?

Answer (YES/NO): NO